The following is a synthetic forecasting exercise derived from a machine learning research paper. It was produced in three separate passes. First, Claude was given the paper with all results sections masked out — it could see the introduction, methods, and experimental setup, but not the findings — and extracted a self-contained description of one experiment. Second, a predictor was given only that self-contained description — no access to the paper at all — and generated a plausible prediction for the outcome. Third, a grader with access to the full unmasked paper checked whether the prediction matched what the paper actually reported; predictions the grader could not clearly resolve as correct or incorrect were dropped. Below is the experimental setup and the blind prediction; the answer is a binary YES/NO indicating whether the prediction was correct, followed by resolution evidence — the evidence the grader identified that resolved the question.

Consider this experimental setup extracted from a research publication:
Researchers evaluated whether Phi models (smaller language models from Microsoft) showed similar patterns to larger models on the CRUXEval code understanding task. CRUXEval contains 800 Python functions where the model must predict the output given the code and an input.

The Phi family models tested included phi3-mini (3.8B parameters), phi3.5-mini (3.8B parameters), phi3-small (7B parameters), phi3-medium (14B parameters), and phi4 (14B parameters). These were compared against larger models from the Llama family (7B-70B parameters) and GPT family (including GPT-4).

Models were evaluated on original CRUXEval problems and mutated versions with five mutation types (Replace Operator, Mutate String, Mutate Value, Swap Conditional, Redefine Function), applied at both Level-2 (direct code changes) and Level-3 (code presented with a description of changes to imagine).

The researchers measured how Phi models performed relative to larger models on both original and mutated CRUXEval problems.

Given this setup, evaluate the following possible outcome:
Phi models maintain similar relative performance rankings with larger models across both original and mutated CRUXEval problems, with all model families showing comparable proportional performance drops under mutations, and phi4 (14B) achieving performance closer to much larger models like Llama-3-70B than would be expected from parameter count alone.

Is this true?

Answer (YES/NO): NO